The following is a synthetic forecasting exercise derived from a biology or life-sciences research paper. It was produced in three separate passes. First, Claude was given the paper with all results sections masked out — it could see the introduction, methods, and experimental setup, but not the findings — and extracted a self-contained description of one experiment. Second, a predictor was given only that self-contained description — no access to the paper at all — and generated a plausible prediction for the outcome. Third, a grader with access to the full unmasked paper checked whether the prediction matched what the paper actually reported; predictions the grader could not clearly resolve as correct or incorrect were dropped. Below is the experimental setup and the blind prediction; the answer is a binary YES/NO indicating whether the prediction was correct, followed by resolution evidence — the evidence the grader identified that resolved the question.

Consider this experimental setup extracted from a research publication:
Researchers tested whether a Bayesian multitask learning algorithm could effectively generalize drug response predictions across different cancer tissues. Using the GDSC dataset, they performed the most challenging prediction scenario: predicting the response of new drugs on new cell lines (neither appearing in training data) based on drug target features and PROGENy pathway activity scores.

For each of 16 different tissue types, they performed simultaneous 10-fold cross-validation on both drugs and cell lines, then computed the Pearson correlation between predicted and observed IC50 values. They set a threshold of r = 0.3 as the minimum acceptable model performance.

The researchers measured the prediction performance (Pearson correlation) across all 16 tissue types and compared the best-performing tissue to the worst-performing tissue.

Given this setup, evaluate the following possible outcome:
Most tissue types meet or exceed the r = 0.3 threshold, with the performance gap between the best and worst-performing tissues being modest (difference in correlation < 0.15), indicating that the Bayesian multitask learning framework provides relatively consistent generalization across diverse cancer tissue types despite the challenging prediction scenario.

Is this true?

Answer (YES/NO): YES